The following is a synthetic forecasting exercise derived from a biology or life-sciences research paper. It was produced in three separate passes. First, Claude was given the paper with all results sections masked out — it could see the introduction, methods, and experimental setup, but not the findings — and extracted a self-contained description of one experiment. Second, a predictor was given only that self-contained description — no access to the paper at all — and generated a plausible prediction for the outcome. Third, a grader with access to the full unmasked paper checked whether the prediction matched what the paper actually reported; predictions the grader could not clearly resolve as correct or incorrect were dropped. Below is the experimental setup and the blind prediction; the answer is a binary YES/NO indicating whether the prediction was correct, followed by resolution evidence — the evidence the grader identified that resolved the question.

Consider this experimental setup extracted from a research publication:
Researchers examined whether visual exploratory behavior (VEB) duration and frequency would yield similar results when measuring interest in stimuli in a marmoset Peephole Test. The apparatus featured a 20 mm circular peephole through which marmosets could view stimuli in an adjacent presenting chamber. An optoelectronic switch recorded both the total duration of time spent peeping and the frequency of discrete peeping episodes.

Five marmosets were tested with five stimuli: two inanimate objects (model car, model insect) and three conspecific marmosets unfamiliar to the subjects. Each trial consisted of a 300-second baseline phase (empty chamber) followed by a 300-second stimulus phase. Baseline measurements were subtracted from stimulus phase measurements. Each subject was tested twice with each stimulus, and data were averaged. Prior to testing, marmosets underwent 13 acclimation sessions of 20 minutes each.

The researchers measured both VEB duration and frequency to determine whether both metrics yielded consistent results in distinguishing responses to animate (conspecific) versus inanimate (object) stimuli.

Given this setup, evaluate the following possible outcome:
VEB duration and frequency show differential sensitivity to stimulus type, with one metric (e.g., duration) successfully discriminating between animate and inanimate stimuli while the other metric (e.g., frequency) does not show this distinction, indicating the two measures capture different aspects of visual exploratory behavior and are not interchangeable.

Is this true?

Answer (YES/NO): NO